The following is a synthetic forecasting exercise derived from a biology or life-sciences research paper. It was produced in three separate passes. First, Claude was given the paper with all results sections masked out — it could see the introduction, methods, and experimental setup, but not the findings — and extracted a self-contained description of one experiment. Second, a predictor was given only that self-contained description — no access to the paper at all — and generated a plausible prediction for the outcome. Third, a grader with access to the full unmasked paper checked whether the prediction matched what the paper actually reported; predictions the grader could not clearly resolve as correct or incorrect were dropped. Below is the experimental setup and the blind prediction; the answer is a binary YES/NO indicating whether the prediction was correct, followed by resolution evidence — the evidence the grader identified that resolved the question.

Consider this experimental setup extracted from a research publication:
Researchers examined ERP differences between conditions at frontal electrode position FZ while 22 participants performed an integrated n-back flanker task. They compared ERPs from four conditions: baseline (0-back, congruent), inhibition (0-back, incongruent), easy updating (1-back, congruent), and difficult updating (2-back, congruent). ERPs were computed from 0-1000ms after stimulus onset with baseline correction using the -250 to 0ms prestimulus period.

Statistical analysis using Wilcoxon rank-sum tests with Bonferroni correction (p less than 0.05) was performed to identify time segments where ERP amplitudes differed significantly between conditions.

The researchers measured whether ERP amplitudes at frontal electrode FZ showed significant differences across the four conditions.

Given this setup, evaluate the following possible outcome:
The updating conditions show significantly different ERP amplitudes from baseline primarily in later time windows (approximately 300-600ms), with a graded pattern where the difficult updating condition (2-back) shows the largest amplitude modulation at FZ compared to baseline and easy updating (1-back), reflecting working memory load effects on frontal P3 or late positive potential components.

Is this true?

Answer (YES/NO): NO